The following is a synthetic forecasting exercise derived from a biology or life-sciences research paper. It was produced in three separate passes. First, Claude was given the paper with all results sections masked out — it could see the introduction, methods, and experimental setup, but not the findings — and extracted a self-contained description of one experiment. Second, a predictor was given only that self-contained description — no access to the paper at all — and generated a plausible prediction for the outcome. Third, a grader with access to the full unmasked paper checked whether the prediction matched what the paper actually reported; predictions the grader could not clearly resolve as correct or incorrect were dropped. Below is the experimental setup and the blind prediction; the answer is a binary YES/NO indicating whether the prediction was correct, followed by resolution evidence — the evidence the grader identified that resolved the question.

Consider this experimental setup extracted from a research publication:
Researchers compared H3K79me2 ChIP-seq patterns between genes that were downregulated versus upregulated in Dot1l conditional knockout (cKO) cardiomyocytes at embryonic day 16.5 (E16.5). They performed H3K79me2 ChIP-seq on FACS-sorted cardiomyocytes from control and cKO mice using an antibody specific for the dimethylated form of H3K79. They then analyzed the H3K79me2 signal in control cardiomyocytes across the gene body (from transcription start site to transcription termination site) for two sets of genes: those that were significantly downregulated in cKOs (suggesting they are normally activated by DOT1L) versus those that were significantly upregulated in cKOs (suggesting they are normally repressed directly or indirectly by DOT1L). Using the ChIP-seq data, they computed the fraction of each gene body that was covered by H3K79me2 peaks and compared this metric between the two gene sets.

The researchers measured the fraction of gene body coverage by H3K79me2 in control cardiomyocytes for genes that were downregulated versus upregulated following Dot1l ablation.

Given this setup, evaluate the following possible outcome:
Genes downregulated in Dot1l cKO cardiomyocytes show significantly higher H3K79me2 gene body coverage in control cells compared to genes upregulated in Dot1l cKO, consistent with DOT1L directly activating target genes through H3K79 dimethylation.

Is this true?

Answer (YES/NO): YES